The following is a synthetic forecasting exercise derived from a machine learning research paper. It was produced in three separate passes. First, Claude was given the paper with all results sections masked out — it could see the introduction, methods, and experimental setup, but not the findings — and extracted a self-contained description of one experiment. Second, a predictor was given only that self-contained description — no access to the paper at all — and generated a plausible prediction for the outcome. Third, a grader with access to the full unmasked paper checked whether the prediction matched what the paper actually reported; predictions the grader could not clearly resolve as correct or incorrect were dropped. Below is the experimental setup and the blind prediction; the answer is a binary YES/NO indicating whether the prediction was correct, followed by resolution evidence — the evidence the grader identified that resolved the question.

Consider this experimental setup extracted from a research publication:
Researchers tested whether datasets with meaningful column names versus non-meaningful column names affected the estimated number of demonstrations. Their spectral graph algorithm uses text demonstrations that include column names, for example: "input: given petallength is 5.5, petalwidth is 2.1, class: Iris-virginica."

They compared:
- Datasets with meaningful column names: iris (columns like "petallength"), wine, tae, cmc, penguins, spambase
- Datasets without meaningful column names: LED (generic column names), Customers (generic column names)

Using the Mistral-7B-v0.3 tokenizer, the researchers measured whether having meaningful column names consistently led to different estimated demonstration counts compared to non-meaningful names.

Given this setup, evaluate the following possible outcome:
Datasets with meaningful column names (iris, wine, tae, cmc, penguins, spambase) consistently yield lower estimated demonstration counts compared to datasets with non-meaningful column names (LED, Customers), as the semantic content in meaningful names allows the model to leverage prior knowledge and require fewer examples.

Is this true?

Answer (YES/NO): NO